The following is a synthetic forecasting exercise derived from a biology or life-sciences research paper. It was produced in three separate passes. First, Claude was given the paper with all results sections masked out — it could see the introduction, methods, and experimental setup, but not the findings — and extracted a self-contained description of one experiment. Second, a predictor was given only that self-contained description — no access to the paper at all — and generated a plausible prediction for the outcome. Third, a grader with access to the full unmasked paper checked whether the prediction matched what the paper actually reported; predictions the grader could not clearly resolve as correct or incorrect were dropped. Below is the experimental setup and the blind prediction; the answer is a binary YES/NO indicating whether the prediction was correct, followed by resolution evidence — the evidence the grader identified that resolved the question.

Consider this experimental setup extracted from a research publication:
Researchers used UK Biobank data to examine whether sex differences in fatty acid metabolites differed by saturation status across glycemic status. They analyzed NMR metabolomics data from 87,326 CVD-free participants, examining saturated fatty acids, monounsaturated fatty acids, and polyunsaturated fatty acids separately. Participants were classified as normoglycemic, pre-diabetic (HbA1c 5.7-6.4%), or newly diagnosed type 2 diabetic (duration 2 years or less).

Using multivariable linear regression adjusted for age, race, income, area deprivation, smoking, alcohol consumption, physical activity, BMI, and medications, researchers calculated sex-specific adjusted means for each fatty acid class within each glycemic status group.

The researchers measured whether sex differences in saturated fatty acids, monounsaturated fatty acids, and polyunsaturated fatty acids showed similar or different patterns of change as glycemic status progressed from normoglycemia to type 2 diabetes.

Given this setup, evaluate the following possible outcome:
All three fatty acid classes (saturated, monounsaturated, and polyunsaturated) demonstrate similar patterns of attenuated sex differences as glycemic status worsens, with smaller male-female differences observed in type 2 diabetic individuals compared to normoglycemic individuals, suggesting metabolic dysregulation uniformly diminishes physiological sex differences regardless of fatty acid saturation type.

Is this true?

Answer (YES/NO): NO